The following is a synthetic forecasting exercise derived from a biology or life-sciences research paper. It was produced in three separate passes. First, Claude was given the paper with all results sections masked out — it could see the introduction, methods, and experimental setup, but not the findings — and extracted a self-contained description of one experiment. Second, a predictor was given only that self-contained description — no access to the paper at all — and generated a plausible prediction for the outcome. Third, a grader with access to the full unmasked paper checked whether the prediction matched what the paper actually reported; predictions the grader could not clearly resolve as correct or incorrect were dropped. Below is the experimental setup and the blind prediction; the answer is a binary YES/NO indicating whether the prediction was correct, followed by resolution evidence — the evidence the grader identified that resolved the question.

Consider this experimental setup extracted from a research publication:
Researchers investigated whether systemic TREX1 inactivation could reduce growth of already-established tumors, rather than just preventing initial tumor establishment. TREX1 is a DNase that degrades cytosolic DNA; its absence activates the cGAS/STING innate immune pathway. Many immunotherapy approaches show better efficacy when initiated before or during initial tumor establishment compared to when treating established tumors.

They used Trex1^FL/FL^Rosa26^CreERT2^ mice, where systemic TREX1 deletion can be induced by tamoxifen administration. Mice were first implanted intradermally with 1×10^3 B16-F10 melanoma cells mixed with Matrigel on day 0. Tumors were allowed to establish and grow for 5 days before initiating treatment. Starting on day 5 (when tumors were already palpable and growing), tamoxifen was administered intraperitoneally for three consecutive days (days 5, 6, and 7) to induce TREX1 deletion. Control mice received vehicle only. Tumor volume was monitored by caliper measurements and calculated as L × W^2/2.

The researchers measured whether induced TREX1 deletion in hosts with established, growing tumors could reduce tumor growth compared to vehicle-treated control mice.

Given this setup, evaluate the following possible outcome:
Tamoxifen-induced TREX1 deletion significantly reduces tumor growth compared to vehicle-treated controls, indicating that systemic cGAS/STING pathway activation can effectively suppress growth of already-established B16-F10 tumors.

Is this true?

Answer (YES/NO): YES